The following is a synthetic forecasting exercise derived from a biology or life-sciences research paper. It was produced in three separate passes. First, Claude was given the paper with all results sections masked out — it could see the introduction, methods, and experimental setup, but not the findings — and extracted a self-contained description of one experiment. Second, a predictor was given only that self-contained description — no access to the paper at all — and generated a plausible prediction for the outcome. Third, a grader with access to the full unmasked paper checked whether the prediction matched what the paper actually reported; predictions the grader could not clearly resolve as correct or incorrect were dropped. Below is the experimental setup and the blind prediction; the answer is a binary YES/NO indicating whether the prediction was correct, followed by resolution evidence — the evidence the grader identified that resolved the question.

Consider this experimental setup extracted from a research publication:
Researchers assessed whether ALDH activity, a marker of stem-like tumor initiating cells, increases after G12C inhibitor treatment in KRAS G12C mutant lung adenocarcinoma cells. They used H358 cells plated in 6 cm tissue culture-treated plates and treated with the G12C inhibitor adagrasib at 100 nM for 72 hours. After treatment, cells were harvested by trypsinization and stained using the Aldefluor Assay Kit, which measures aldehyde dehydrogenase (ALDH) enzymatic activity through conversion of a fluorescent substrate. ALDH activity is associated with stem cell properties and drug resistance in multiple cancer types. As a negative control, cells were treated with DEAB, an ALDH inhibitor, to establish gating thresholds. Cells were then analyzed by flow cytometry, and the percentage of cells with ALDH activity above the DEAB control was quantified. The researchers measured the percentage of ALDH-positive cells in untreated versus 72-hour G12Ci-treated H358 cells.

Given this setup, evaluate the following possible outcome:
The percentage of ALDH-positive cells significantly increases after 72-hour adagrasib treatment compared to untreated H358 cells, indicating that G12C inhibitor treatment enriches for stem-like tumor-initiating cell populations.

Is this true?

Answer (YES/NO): YES